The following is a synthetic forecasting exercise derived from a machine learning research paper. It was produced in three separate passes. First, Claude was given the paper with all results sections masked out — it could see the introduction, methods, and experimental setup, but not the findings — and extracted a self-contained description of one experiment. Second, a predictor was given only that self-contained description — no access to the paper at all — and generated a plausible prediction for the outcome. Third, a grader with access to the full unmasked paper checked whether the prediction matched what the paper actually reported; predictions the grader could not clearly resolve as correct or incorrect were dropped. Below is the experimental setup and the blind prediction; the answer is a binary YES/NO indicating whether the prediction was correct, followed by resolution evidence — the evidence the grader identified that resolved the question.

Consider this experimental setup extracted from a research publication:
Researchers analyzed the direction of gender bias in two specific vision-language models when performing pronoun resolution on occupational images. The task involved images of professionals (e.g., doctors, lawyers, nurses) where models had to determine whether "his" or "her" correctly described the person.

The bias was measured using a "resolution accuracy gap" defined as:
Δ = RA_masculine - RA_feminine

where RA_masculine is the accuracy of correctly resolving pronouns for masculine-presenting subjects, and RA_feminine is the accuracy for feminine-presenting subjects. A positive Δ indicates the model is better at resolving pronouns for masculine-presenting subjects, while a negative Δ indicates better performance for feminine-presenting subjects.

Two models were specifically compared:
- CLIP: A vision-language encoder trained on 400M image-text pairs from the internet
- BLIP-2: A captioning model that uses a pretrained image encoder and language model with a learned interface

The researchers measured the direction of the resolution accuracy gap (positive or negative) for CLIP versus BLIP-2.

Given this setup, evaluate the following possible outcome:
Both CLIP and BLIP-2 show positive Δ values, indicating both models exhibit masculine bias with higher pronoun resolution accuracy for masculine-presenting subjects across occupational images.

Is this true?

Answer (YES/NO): NO